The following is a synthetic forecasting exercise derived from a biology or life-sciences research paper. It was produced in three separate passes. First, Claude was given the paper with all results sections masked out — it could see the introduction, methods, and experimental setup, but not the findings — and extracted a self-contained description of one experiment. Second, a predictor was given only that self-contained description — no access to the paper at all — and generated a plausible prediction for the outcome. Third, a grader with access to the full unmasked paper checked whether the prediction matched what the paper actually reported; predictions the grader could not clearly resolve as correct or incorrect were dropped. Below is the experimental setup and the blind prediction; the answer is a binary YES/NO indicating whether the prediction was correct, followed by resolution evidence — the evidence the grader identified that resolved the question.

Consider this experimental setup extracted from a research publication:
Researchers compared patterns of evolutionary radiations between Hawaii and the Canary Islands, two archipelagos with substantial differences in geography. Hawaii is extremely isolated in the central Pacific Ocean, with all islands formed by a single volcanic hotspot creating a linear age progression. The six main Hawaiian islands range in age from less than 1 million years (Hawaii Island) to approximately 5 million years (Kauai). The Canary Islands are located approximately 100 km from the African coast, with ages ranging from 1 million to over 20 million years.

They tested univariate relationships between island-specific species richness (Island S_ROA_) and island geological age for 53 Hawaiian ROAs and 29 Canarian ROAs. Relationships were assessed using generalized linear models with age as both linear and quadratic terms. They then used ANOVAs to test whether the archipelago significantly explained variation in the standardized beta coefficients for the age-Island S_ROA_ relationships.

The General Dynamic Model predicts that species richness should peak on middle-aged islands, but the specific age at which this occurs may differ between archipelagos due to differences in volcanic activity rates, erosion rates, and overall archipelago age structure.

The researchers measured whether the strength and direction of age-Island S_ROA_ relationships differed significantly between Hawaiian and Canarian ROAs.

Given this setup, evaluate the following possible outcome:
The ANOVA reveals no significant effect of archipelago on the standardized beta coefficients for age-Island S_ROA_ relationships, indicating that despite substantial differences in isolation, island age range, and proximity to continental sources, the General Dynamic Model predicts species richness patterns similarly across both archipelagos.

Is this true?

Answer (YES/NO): NO